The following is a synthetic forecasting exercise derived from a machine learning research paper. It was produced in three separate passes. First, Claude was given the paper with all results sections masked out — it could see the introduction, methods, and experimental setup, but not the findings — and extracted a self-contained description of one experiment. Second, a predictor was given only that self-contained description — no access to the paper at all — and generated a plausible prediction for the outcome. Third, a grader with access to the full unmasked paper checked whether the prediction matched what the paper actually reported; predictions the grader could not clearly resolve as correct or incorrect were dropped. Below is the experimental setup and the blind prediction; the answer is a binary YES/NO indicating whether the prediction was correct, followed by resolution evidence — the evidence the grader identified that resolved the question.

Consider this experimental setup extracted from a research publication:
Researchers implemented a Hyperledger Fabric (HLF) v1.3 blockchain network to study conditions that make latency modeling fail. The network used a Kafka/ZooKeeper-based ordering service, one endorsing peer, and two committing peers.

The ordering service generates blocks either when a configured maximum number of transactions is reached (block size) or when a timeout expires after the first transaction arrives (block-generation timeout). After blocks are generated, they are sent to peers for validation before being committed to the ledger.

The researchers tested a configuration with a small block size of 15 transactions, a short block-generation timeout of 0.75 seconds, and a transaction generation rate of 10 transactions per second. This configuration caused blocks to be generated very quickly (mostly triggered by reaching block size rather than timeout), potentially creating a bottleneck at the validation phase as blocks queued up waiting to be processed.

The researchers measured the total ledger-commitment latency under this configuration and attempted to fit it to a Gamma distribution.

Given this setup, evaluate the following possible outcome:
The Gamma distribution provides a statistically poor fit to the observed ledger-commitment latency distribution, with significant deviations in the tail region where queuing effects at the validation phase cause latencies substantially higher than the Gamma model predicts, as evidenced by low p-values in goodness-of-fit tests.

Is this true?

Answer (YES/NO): NO